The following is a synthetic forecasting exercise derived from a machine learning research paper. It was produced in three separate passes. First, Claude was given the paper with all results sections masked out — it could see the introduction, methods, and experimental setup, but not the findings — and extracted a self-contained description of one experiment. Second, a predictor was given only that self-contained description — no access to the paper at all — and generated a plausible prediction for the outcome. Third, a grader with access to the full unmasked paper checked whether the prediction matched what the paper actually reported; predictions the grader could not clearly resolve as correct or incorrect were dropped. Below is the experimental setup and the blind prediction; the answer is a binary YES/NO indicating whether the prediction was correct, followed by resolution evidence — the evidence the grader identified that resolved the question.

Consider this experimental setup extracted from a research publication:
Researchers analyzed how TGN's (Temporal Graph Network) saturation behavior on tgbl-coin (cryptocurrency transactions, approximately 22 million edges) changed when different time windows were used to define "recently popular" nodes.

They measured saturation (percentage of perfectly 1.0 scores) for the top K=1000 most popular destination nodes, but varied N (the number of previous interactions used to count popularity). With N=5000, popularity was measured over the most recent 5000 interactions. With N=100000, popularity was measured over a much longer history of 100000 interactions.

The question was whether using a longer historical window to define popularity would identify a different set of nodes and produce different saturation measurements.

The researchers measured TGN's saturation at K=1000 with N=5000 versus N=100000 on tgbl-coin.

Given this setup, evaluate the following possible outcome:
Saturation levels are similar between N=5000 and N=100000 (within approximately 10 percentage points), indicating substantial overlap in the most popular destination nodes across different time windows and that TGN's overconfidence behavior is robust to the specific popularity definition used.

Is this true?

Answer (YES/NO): NO